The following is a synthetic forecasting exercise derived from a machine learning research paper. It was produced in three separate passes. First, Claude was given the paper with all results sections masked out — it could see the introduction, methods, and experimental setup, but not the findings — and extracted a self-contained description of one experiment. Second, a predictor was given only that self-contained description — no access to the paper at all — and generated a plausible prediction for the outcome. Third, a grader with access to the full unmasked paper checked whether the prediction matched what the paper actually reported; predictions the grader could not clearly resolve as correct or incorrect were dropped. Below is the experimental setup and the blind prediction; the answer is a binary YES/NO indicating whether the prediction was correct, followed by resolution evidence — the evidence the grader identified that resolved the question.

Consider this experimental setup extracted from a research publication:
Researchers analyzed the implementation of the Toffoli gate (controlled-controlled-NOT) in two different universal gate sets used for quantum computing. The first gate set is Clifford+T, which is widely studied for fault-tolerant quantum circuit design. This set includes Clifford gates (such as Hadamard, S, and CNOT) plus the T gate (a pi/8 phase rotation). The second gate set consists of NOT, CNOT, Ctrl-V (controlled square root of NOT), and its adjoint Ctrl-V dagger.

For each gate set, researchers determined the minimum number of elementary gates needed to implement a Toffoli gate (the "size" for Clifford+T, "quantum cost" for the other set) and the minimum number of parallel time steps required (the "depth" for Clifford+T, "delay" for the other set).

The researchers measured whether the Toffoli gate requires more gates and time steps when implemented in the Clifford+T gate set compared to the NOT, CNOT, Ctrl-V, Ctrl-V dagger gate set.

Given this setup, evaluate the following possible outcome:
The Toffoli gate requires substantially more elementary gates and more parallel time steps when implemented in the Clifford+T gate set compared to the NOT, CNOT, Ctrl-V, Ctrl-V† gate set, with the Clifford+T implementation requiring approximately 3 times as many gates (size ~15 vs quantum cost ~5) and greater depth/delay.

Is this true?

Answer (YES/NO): YES